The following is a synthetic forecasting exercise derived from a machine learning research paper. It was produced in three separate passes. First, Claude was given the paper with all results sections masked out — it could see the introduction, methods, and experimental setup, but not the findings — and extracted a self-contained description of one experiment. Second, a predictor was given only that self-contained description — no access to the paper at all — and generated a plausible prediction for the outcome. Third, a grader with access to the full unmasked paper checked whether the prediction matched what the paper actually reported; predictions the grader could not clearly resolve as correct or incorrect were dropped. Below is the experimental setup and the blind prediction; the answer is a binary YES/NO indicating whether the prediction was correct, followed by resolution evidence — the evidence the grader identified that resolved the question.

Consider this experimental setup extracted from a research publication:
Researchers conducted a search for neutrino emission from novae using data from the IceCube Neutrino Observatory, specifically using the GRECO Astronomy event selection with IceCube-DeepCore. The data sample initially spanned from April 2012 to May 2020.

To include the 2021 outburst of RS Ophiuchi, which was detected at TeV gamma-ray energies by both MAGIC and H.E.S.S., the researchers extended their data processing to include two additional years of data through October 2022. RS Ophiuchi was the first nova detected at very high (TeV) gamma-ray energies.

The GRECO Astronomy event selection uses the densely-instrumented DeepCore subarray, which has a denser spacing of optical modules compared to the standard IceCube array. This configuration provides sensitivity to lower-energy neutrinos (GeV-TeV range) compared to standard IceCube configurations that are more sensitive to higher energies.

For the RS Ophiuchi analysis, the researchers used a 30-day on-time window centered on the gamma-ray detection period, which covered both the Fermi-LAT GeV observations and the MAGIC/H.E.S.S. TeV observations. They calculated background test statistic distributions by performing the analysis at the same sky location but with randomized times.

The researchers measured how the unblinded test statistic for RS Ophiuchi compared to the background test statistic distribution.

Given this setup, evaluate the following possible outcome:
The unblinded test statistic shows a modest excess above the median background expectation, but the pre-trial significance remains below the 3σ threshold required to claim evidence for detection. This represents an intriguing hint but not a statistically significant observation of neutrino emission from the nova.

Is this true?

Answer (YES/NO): NO